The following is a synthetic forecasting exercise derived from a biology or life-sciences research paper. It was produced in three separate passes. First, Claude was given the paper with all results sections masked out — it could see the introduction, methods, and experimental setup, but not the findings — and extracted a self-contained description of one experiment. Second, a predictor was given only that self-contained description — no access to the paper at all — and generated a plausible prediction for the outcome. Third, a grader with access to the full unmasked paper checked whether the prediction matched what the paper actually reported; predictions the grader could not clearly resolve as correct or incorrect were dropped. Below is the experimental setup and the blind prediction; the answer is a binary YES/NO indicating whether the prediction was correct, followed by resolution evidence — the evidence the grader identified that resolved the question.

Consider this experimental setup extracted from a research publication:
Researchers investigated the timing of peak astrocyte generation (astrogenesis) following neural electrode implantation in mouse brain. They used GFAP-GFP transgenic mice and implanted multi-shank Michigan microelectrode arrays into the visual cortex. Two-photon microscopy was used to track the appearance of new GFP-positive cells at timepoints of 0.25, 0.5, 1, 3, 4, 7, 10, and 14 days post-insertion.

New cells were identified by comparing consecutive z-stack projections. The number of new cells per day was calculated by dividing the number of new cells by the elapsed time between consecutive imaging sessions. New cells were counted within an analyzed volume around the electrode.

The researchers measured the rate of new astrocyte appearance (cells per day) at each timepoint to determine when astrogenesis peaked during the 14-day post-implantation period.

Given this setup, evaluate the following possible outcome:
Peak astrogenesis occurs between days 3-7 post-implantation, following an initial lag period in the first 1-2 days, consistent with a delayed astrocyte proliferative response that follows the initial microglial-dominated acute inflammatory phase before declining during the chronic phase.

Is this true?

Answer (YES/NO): YES